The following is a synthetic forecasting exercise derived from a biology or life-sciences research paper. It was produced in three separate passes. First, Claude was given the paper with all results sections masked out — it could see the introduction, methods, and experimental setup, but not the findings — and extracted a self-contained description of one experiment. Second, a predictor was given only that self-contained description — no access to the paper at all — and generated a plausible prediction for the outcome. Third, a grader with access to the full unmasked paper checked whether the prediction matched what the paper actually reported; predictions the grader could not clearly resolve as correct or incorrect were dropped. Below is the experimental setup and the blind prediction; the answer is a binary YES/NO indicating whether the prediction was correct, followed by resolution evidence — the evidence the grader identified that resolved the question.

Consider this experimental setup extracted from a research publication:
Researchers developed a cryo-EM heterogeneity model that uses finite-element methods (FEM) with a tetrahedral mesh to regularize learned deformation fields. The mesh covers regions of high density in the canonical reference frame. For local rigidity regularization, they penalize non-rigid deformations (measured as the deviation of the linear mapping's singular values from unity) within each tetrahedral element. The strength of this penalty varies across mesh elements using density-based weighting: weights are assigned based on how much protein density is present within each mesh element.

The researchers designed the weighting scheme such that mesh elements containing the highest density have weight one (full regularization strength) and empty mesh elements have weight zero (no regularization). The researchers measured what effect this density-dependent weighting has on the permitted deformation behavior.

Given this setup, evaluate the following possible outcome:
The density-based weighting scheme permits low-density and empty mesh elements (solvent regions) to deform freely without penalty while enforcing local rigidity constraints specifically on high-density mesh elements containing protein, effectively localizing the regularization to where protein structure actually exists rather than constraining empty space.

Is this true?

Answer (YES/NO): YES